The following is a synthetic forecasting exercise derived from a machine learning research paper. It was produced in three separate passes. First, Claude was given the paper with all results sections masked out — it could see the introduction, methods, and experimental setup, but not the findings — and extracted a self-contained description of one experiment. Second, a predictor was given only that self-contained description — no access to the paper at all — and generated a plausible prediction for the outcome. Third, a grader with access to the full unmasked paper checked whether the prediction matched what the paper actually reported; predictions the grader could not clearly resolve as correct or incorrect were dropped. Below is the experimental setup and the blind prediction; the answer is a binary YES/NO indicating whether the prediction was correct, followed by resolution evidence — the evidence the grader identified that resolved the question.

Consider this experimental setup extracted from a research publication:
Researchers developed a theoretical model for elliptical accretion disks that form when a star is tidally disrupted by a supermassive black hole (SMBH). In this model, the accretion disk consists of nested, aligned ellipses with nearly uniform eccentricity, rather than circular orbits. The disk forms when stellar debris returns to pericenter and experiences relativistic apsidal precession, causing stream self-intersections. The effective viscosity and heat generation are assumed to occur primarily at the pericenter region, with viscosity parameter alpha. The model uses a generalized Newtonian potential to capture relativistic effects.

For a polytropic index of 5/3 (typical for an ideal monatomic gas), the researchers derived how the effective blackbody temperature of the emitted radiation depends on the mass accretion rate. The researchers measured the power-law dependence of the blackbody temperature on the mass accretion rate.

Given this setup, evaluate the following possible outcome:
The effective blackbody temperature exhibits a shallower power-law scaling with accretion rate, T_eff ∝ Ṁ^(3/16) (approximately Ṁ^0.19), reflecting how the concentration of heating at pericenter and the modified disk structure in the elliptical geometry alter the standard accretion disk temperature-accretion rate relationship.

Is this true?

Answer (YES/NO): NO